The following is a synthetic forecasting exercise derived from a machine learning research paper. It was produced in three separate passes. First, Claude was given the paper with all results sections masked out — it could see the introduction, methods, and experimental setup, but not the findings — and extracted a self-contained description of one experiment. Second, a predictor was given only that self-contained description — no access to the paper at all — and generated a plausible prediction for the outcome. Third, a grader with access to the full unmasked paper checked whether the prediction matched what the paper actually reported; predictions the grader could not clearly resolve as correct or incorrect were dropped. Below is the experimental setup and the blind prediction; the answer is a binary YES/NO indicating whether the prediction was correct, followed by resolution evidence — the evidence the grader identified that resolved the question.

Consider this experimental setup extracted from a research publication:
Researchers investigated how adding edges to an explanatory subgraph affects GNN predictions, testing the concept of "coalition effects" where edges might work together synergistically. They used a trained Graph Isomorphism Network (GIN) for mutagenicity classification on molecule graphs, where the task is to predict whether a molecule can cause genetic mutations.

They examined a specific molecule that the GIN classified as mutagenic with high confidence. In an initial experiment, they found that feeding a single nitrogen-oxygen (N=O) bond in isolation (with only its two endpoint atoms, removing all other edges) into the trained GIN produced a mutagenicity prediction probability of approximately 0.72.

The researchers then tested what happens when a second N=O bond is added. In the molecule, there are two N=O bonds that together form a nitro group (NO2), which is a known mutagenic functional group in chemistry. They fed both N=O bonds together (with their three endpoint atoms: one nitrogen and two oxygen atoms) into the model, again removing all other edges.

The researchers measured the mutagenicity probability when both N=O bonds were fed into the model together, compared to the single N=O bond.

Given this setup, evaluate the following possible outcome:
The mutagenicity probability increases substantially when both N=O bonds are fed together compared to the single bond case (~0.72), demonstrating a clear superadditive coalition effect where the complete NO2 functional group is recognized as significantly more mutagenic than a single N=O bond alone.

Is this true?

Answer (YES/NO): YES